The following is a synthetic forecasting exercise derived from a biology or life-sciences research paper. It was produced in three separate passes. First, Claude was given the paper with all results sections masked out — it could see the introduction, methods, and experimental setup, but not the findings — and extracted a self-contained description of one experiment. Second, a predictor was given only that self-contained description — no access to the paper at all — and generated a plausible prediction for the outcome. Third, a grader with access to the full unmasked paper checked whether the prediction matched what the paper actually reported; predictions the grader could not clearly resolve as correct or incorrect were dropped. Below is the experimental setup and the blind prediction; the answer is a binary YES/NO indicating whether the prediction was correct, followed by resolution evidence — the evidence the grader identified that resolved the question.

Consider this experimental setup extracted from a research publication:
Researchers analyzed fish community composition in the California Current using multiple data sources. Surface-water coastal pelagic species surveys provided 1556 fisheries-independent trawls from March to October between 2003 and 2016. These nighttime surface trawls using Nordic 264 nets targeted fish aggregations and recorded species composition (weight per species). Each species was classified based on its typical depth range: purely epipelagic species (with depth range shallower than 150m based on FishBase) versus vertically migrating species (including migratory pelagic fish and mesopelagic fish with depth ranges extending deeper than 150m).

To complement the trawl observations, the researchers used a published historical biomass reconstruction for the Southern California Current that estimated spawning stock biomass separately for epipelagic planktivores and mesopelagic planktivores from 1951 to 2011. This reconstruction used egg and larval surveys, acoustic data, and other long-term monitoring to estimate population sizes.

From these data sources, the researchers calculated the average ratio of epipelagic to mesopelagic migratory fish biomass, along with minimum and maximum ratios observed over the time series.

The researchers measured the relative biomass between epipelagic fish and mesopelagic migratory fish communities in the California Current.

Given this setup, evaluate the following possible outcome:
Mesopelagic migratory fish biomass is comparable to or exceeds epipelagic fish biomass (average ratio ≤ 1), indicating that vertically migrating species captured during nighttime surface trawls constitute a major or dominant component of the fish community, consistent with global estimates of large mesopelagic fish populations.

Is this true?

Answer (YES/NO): YES